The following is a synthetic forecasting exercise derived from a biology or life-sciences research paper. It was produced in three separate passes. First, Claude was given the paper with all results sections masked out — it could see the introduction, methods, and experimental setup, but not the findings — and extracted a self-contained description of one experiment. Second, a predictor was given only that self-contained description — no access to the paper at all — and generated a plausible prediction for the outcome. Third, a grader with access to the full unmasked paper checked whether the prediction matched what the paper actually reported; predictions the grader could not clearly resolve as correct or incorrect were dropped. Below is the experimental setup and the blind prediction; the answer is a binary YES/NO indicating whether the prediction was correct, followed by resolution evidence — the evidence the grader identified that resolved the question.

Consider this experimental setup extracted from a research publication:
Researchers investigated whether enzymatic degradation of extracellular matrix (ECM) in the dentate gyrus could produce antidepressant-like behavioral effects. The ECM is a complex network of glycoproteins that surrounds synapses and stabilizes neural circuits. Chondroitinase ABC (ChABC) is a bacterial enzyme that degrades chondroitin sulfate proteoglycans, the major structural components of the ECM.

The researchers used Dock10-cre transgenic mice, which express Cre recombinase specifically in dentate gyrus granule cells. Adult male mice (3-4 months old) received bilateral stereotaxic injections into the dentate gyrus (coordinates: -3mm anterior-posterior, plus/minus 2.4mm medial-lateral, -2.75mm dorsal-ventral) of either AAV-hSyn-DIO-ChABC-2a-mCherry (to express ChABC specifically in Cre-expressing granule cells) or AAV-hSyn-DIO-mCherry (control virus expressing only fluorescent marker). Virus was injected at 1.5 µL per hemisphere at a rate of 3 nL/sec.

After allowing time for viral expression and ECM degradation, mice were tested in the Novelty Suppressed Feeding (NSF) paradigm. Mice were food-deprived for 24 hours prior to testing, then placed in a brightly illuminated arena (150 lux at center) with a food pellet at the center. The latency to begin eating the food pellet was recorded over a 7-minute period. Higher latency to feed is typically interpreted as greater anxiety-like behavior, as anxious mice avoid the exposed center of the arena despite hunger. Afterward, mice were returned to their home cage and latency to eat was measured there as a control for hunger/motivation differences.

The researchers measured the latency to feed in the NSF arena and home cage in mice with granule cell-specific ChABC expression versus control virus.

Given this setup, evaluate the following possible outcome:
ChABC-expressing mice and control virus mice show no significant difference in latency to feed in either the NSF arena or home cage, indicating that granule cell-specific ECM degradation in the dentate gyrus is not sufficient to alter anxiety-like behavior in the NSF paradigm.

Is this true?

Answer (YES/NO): YES